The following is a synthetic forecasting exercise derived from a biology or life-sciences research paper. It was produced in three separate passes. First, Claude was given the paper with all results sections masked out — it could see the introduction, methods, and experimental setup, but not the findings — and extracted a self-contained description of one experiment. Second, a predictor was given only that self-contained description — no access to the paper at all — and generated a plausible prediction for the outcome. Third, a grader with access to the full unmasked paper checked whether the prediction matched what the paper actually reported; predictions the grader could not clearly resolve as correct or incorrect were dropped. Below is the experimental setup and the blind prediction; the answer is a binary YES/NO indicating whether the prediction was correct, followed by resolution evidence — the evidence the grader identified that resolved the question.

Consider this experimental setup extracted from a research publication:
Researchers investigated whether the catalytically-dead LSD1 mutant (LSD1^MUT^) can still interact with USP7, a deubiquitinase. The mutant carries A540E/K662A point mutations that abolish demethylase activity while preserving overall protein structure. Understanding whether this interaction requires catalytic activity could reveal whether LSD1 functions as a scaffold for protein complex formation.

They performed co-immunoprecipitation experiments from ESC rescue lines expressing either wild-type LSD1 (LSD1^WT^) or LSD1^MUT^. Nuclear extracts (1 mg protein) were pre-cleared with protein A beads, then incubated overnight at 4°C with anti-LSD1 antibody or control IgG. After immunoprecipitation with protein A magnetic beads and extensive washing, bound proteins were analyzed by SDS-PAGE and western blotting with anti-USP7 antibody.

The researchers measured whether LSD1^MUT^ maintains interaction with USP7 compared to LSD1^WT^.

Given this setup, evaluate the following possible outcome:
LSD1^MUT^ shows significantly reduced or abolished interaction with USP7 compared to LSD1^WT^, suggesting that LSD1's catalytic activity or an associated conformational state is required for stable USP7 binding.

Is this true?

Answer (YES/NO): NO